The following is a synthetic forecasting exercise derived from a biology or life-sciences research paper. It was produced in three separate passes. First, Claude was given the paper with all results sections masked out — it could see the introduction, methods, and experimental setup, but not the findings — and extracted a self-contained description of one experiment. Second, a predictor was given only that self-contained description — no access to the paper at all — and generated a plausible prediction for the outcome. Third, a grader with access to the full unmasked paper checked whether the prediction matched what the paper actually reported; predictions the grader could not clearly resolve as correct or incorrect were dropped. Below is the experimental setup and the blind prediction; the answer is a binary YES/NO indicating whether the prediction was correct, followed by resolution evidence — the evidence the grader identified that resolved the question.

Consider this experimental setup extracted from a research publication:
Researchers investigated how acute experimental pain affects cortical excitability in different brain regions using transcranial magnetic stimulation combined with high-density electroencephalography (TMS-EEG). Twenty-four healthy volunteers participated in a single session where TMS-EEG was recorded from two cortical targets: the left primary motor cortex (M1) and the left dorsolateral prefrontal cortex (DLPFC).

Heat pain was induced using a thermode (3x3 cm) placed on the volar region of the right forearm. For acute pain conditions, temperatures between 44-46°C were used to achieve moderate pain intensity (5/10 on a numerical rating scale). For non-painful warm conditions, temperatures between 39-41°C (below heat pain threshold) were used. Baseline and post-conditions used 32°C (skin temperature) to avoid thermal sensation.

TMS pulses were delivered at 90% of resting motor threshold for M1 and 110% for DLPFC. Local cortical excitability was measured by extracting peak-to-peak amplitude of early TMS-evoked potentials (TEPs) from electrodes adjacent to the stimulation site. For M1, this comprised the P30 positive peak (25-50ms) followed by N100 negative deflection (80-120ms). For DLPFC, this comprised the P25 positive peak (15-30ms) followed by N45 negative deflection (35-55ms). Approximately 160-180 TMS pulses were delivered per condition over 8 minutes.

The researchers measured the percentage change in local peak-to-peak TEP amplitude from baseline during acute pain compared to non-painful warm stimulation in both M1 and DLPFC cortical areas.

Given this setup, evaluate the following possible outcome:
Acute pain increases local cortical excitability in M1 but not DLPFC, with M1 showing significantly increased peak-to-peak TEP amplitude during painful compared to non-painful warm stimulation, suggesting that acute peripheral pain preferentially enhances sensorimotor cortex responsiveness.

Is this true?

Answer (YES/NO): NO